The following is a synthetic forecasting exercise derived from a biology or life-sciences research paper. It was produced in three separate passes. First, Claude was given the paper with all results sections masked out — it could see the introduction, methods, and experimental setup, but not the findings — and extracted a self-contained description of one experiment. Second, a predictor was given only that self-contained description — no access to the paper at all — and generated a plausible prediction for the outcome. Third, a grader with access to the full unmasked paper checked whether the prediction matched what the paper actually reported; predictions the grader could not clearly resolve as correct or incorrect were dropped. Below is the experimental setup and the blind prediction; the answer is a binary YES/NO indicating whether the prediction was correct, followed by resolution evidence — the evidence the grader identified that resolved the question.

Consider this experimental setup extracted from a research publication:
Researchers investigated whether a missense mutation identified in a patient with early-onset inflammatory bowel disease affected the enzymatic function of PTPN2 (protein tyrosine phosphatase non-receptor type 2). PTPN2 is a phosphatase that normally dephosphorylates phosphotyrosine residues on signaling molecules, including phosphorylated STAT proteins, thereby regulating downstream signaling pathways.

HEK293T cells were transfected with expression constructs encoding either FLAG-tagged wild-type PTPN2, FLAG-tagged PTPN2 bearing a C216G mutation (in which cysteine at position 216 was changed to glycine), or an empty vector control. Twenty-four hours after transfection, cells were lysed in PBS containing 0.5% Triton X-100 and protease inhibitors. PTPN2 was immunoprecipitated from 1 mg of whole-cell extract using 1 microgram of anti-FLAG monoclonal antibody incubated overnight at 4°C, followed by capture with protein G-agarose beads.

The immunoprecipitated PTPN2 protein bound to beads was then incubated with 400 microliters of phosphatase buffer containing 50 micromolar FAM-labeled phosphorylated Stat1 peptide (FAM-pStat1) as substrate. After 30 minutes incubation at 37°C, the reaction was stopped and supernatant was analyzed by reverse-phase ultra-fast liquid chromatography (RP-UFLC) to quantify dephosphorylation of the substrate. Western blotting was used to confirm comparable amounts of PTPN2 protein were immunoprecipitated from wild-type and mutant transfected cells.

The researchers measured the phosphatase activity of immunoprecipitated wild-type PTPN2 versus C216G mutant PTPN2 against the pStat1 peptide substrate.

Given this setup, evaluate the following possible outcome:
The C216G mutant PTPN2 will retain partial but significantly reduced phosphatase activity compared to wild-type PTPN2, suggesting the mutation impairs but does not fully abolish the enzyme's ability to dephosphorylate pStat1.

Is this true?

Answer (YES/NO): NO